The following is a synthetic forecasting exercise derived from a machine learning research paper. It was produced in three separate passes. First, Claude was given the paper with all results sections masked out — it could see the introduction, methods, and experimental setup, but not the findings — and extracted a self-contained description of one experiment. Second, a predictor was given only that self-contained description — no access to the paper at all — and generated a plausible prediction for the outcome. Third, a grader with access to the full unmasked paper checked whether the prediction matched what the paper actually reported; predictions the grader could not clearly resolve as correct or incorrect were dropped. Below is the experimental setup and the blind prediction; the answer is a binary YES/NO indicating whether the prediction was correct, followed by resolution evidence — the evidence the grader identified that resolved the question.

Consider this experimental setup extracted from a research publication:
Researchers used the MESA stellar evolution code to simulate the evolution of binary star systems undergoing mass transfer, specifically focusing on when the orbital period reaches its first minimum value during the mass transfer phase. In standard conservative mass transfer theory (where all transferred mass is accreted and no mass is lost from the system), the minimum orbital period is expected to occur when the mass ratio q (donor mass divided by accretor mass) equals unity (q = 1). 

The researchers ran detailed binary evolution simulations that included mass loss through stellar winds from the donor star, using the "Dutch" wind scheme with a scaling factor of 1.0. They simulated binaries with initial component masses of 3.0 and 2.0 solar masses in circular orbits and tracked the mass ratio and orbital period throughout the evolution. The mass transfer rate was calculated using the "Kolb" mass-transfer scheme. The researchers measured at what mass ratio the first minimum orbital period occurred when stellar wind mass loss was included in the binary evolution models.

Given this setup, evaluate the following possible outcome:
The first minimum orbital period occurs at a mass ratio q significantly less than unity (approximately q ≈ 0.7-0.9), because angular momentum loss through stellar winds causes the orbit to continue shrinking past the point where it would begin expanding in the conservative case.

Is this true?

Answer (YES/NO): NO